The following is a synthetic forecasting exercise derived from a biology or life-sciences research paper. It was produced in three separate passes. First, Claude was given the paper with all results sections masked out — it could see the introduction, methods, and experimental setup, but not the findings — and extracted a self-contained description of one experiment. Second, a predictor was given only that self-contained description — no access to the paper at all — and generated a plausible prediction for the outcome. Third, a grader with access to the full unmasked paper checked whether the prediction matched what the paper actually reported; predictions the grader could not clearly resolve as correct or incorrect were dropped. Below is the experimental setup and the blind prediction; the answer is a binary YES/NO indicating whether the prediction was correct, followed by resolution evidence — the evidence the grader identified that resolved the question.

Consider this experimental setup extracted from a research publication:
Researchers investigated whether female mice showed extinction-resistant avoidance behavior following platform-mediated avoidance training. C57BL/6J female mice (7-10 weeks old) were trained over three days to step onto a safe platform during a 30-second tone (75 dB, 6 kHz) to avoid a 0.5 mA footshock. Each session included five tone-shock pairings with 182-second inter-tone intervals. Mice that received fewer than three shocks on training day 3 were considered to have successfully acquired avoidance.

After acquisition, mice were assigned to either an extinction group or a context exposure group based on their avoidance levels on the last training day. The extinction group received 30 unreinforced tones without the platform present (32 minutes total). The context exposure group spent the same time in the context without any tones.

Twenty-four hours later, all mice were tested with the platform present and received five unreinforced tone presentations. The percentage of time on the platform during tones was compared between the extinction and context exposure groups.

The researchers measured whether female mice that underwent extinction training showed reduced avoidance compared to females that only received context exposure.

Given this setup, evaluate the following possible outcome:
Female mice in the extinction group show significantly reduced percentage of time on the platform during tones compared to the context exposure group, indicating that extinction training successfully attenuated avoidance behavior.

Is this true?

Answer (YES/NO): NO